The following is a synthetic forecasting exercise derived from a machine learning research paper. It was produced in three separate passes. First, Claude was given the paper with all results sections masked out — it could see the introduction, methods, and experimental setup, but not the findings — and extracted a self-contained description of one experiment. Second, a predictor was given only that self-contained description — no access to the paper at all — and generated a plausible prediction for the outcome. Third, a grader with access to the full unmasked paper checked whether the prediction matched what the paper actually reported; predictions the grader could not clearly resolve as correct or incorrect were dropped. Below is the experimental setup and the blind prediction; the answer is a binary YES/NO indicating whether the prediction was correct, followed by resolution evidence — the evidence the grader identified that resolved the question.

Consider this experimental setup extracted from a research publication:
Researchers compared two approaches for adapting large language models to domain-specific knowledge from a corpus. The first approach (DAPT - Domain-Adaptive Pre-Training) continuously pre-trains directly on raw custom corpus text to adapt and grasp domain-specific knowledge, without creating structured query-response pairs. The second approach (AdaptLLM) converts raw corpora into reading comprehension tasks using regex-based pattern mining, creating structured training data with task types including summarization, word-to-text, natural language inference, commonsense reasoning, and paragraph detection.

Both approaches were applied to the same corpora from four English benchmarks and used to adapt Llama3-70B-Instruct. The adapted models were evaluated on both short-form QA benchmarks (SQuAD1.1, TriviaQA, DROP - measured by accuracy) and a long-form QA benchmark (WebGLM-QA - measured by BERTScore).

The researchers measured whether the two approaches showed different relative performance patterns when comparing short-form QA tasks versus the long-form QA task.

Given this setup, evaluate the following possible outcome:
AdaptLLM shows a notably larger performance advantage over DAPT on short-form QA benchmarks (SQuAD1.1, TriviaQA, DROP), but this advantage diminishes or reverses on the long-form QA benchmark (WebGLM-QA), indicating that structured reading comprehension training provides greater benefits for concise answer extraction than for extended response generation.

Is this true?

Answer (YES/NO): YES